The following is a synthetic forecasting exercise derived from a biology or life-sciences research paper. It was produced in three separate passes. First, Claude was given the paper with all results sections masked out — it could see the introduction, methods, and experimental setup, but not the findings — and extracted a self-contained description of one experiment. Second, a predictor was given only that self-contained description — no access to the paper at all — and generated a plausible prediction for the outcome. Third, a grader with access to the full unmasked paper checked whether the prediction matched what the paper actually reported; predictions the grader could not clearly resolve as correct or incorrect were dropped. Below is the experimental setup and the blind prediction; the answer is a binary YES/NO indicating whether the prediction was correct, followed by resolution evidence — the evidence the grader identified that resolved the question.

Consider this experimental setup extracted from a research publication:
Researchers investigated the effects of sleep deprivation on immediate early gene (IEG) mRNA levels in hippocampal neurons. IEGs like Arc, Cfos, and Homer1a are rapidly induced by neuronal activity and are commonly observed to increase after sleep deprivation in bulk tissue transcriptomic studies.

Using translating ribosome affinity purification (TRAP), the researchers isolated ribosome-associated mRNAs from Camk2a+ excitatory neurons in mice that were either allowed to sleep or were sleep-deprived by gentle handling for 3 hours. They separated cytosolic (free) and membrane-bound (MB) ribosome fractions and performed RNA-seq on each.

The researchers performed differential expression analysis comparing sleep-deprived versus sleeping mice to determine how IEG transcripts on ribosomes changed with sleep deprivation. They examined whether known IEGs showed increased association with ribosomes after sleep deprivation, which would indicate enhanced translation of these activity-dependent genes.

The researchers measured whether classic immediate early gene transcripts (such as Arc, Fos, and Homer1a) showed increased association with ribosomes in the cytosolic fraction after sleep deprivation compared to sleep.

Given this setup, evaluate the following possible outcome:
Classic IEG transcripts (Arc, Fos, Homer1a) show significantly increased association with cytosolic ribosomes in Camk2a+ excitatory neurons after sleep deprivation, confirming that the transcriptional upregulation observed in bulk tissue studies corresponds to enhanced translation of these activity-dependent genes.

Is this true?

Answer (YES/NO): YES